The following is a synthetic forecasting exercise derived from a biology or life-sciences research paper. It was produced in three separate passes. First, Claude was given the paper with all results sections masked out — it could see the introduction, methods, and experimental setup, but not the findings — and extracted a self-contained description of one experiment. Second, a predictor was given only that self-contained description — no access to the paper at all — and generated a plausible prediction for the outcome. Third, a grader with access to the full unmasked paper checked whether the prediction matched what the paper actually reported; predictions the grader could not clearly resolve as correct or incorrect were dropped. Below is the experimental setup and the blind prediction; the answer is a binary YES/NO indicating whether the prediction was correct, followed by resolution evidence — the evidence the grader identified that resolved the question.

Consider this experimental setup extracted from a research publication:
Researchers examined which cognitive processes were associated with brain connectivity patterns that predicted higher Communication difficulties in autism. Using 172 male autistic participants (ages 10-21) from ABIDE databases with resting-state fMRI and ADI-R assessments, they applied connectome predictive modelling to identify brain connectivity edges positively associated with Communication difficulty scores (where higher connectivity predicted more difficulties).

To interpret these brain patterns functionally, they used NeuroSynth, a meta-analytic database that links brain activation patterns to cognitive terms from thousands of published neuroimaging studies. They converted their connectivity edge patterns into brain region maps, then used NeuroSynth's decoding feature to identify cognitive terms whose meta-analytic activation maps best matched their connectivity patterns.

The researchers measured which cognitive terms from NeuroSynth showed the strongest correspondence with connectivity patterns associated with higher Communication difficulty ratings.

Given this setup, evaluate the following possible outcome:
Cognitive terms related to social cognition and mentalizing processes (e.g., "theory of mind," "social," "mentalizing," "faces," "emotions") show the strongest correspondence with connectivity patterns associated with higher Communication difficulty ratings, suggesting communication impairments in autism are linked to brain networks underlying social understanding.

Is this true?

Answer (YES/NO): NO